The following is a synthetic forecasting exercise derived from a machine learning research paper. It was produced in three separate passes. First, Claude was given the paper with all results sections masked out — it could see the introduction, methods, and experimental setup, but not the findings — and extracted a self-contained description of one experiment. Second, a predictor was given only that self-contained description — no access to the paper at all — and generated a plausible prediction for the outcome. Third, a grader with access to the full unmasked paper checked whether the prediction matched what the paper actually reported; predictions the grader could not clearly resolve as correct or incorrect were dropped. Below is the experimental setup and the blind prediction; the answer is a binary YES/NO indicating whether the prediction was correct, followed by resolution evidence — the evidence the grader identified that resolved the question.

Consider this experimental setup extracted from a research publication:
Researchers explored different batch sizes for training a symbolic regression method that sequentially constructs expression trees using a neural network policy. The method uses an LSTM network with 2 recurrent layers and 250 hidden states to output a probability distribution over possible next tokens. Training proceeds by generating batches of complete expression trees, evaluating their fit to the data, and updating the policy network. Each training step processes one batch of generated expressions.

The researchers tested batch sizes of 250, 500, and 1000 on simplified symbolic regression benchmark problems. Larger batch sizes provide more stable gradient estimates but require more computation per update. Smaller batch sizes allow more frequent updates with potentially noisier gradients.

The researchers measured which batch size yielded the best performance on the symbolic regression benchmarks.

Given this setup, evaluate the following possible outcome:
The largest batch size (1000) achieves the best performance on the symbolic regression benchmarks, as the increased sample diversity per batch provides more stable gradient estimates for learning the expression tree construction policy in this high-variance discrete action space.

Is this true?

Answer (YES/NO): NO